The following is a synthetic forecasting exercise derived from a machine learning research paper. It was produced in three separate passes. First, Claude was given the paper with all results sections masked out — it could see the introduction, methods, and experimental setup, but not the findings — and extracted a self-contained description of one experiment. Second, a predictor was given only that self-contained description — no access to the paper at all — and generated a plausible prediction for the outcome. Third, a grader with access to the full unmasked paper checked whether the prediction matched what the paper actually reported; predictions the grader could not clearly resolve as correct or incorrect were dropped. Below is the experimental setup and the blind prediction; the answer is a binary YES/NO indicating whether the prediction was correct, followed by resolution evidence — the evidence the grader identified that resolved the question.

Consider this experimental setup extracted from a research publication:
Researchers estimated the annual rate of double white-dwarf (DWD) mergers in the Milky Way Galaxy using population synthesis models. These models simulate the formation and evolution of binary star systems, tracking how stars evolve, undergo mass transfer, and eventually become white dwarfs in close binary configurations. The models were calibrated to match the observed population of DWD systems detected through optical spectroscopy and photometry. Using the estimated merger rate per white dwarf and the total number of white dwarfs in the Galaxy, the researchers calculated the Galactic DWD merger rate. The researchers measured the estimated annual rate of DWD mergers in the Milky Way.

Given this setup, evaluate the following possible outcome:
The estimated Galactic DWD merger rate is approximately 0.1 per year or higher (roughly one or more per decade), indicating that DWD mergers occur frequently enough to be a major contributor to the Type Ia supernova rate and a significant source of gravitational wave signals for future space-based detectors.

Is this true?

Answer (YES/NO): NO